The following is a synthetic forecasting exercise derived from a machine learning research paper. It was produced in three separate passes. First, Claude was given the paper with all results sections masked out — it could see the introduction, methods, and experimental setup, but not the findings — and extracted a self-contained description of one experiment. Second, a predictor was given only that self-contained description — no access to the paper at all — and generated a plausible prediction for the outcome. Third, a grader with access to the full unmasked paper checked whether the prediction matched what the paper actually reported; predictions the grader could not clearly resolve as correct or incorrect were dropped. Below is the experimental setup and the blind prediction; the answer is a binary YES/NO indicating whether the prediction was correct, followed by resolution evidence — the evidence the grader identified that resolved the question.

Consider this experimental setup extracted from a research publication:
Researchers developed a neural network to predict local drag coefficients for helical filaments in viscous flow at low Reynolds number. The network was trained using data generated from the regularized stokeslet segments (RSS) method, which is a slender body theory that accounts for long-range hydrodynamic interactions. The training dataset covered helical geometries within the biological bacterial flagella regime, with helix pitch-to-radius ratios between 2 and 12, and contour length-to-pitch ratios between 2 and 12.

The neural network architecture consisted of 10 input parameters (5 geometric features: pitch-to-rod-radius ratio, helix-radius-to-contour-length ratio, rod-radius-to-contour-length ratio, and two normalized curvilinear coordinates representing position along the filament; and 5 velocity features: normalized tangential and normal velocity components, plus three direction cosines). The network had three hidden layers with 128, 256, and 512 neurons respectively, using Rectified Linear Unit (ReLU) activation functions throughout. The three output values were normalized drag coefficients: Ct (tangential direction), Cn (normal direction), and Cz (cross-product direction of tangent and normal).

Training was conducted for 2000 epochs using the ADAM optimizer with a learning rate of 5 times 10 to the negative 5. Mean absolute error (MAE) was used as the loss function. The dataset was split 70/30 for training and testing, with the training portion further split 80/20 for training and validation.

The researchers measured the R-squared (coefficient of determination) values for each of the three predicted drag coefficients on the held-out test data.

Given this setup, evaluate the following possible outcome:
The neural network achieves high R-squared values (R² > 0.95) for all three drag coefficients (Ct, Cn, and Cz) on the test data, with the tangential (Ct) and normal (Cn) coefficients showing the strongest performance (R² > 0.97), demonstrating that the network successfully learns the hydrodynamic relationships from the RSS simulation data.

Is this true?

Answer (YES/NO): NO